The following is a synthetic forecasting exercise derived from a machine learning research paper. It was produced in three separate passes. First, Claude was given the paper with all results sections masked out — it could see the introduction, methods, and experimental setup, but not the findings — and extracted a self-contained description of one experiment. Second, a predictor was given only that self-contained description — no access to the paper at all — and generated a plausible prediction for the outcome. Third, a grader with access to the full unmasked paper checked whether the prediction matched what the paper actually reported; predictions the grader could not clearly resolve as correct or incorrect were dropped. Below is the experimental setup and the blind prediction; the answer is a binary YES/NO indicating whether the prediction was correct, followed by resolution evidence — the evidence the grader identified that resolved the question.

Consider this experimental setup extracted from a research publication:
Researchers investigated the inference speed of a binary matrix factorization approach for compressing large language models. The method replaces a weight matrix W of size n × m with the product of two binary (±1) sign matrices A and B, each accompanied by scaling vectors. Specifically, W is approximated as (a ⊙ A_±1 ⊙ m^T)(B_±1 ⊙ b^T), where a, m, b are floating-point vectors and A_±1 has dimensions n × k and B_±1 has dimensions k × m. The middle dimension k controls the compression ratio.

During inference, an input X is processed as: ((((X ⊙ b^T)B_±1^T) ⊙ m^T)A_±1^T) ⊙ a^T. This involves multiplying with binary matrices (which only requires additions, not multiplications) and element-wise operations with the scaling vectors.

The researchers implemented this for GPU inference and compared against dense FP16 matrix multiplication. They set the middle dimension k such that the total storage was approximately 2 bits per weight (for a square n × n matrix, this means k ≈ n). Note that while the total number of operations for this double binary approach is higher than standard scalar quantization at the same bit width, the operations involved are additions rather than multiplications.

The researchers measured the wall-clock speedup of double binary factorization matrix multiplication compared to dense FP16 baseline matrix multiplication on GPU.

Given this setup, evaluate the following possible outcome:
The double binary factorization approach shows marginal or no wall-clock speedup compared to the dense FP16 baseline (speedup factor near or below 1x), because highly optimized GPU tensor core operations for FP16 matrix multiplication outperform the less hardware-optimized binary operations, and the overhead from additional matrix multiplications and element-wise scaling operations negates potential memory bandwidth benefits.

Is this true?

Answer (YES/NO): NO